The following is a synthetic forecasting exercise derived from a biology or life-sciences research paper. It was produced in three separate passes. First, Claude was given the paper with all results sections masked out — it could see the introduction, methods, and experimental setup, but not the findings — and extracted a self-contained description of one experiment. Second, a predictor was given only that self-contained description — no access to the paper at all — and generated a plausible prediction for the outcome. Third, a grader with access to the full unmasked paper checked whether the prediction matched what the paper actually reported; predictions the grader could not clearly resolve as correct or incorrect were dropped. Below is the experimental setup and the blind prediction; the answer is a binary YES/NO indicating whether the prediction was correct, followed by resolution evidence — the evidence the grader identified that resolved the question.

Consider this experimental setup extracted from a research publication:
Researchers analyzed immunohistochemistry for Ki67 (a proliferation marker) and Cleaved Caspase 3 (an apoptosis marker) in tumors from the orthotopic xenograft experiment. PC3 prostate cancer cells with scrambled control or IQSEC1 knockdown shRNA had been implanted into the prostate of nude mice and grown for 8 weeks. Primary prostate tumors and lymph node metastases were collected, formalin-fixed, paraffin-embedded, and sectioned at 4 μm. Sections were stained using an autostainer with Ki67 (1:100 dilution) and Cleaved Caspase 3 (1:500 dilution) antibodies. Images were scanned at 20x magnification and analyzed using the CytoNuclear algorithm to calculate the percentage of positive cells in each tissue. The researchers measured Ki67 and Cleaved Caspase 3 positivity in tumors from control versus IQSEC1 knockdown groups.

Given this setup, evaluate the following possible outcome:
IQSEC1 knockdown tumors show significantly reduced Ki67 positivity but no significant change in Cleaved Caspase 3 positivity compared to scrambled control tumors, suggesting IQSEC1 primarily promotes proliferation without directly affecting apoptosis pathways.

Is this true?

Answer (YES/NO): NO